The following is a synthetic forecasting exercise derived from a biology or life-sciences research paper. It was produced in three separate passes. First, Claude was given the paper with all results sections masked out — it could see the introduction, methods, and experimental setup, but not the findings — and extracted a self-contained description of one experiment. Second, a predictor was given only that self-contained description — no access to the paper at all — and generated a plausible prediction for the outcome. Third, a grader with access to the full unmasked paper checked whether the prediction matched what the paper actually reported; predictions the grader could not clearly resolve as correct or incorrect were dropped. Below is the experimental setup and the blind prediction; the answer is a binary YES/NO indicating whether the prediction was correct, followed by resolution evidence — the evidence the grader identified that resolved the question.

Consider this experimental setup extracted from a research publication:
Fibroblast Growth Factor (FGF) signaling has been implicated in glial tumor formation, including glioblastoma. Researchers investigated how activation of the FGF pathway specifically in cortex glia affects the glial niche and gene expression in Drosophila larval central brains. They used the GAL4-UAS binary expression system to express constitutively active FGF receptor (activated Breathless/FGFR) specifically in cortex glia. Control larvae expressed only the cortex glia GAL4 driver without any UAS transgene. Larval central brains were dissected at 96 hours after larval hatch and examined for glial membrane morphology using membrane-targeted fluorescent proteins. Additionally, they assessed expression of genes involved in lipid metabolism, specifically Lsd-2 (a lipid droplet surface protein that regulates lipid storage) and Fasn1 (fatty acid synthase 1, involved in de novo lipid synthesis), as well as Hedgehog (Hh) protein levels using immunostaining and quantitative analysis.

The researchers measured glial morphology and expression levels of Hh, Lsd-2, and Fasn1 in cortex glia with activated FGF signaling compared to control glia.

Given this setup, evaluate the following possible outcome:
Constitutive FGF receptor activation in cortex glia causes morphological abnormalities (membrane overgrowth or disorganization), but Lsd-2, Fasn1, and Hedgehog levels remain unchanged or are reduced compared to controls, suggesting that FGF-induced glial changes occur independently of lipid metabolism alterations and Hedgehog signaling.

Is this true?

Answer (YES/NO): NO